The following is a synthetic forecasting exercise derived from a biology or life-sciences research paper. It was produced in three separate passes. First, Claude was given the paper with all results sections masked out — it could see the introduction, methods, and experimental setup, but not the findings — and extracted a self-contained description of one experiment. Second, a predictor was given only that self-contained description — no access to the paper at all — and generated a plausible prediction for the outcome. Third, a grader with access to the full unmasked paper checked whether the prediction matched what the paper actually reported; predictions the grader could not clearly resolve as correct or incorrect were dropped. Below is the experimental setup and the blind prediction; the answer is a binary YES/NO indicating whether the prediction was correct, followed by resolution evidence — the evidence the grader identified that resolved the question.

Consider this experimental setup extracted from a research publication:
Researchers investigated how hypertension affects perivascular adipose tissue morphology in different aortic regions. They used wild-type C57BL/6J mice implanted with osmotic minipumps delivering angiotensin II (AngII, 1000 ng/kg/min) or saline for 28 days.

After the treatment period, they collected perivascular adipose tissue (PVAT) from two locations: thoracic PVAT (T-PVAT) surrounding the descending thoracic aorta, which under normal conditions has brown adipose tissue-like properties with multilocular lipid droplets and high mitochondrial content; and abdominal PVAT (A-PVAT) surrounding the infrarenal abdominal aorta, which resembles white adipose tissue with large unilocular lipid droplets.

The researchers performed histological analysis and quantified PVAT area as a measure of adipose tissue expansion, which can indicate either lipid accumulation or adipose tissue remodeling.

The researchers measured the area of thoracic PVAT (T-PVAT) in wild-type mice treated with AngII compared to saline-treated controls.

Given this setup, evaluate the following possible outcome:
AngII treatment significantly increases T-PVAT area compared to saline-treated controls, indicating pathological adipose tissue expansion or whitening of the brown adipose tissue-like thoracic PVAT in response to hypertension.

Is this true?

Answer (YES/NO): NO